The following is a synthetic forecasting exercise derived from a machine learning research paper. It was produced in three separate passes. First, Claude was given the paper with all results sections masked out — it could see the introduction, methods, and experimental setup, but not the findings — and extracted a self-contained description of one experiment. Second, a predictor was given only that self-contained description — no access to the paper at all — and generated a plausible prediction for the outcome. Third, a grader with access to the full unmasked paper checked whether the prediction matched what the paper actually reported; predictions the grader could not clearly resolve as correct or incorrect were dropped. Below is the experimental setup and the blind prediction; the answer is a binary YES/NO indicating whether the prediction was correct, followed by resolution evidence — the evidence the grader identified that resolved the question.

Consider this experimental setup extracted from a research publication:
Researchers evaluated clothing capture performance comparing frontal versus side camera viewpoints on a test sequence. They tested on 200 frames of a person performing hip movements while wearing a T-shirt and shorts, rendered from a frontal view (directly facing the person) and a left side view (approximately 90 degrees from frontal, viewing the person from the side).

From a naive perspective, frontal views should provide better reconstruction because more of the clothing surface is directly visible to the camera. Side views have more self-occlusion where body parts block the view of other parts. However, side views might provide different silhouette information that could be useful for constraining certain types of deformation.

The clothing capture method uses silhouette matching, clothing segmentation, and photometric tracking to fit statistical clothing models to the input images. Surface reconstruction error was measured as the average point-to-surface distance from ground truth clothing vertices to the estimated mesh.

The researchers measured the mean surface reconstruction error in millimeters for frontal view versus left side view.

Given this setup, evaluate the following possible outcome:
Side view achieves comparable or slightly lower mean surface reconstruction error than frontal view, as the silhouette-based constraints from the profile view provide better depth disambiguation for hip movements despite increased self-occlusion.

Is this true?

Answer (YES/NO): YES